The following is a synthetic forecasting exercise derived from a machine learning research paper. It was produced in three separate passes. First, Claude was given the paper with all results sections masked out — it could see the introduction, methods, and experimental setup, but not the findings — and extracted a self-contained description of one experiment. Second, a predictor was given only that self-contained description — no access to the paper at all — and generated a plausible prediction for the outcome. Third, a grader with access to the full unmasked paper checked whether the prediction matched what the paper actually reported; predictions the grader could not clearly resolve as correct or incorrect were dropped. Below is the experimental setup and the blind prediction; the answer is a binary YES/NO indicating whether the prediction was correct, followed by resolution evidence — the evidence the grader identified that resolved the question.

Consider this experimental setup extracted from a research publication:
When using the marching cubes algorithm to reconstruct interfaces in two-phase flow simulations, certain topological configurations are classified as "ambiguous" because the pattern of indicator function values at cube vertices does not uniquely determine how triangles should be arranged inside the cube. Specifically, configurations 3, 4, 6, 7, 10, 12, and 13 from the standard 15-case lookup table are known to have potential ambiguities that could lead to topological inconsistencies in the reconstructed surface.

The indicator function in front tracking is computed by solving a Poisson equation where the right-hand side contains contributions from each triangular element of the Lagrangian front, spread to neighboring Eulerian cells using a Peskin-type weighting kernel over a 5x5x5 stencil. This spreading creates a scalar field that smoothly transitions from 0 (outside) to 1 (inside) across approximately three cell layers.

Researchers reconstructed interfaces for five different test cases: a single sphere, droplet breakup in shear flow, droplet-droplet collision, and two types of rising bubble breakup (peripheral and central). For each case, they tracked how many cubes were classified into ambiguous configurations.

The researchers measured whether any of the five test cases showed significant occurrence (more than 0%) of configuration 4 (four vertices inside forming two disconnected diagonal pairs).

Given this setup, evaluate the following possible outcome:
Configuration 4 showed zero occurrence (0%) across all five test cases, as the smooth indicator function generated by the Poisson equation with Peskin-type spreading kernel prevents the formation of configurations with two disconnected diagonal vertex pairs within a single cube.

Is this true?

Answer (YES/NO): NO